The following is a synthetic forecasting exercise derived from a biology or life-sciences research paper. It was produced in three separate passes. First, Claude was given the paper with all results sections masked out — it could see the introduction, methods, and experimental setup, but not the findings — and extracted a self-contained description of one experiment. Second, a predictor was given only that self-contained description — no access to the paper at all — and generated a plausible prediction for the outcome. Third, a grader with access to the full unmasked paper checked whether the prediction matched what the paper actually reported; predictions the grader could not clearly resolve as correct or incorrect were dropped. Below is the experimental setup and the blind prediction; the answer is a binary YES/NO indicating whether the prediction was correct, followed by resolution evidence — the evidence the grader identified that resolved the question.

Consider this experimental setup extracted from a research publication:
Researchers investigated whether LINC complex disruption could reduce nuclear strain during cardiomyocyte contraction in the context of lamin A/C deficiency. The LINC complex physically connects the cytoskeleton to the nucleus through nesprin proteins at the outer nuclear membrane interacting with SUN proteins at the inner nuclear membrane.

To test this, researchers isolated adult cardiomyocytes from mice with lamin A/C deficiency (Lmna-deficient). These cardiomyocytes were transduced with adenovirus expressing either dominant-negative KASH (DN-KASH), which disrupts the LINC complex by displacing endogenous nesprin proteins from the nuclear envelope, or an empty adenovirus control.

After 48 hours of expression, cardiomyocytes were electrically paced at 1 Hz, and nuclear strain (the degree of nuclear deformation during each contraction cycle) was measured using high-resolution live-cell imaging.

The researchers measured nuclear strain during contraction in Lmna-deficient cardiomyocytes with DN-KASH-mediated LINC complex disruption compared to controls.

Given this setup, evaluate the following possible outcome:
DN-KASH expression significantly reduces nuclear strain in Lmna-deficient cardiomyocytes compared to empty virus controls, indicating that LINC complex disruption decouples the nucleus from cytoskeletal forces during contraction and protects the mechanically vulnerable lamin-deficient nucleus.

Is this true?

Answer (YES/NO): NO